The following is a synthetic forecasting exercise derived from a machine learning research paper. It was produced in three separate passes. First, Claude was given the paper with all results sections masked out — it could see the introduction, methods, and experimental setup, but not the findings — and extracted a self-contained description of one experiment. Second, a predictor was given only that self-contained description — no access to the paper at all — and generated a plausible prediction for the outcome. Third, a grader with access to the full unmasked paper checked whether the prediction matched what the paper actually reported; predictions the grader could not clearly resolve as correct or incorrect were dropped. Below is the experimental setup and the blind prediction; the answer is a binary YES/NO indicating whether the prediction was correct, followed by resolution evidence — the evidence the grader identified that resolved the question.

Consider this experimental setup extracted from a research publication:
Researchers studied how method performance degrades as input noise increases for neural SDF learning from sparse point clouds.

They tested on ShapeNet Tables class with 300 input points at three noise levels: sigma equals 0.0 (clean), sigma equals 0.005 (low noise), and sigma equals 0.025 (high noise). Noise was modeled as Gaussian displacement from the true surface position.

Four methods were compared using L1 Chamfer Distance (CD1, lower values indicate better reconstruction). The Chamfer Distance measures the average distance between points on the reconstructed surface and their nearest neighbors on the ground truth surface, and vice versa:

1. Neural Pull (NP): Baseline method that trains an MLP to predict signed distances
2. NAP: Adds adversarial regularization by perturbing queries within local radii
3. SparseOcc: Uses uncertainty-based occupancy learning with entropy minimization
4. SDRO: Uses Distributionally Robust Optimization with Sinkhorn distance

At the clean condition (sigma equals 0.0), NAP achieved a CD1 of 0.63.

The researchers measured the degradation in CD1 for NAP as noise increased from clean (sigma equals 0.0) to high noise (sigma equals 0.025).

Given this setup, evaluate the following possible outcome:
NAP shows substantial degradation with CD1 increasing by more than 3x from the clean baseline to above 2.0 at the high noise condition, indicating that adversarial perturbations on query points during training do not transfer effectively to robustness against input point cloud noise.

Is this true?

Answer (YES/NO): YES